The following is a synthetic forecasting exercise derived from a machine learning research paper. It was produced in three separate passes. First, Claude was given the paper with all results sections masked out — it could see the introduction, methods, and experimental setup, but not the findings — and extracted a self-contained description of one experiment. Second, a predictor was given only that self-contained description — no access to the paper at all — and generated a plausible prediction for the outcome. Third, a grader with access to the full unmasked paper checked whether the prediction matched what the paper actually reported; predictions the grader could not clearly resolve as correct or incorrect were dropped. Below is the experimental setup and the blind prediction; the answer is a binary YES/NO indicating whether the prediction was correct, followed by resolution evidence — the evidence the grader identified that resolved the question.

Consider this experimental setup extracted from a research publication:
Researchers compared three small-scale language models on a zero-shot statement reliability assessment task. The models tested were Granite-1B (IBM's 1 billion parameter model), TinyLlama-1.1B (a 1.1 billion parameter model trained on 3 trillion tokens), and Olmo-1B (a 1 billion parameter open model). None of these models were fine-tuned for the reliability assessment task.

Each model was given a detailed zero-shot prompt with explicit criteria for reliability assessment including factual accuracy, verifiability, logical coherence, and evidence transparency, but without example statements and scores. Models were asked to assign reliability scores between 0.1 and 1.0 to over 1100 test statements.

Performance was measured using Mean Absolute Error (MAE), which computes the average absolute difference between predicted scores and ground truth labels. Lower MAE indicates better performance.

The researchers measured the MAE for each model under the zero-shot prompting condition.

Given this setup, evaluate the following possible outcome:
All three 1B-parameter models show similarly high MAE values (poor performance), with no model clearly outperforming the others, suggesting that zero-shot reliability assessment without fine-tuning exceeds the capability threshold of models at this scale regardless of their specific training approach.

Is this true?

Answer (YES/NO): NO